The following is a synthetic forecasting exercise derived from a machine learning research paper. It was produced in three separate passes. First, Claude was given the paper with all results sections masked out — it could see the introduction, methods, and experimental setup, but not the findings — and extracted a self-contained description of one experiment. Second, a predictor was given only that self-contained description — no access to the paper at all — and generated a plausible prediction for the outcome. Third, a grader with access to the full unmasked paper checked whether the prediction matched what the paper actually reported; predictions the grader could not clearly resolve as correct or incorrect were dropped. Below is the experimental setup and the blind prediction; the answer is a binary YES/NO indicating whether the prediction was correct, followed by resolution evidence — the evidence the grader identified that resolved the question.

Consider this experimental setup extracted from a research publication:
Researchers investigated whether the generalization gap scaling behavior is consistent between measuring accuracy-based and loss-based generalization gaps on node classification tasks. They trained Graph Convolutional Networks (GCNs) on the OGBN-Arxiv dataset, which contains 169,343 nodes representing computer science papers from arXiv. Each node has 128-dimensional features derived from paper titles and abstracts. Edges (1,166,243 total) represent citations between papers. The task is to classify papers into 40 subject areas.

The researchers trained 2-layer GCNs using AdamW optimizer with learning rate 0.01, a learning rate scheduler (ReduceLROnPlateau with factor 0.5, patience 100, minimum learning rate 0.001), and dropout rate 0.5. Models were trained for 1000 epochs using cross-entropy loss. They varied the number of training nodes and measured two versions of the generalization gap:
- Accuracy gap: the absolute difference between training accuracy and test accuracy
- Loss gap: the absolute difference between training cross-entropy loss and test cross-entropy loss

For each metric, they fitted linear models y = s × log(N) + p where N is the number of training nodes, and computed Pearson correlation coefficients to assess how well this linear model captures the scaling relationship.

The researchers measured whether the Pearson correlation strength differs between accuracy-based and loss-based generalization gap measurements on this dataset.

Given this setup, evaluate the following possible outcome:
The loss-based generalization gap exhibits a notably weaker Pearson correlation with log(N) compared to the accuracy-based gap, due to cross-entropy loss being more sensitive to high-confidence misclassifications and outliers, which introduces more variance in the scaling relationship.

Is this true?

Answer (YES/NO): NO